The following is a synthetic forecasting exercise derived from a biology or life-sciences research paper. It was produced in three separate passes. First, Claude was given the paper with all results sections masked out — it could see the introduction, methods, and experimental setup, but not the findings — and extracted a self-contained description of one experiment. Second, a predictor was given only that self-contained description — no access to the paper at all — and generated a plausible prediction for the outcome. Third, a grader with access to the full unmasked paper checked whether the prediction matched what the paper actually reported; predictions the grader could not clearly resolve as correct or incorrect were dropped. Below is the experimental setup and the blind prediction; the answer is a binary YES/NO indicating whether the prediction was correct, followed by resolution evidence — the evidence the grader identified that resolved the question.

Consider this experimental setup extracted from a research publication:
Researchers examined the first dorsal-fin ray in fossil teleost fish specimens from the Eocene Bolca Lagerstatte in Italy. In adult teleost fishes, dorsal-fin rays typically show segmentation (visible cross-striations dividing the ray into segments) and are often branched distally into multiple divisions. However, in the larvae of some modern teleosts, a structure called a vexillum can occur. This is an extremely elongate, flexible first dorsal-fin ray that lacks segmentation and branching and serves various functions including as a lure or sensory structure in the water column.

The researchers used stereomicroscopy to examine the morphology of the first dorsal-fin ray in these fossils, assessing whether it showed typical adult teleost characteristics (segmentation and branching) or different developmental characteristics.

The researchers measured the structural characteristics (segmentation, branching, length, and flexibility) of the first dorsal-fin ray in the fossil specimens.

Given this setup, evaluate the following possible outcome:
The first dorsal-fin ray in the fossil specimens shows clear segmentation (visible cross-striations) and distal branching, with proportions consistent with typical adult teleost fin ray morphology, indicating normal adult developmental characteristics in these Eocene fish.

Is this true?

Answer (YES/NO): NO